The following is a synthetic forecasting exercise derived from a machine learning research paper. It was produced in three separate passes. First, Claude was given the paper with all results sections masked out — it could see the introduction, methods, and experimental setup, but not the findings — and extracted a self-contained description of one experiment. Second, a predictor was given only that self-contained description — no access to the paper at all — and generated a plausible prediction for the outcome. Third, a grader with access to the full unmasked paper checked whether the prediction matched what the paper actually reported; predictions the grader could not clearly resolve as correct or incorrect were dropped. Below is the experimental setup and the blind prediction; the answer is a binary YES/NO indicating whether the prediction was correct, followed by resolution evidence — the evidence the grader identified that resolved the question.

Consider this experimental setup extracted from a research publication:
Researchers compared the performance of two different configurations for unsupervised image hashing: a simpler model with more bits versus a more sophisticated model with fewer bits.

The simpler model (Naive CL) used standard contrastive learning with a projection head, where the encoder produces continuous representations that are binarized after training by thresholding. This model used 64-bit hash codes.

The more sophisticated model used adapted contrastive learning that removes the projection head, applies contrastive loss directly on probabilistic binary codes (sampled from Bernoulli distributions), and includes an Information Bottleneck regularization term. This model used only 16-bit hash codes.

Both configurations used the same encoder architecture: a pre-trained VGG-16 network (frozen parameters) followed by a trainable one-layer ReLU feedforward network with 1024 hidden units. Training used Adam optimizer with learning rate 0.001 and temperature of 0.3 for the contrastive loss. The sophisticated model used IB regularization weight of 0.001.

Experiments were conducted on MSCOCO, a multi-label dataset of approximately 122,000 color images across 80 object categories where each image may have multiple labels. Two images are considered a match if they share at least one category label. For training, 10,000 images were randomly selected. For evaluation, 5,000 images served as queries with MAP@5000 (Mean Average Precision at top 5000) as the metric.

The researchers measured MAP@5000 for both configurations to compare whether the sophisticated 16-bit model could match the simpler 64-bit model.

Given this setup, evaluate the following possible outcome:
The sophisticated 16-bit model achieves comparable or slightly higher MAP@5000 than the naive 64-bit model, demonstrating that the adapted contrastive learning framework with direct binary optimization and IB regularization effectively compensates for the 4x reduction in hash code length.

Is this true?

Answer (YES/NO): YES